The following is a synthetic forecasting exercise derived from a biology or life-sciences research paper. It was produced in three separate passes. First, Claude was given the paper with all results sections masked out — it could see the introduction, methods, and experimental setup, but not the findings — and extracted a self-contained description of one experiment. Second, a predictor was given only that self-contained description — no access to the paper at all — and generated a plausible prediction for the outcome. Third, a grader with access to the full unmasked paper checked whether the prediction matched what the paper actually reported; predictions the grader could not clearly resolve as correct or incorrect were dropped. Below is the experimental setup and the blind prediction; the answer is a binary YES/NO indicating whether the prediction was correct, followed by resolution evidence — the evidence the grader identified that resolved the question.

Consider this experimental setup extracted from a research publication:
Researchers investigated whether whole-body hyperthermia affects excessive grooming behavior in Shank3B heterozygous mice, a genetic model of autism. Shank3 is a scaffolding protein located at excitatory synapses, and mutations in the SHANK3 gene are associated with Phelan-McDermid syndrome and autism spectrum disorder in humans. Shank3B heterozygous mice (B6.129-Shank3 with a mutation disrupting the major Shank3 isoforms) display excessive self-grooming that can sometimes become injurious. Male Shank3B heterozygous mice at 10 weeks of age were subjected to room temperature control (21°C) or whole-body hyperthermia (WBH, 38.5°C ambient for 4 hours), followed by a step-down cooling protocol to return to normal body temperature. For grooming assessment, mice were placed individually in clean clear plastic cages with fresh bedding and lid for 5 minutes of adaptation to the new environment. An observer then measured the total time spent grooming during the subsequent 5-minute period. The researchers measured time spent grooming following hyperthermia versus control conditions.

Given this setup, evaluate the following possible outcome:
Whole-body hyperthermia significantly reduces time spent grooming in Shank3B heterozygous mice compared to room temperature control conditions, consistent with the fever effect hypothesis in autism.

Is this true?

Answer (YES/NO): YES